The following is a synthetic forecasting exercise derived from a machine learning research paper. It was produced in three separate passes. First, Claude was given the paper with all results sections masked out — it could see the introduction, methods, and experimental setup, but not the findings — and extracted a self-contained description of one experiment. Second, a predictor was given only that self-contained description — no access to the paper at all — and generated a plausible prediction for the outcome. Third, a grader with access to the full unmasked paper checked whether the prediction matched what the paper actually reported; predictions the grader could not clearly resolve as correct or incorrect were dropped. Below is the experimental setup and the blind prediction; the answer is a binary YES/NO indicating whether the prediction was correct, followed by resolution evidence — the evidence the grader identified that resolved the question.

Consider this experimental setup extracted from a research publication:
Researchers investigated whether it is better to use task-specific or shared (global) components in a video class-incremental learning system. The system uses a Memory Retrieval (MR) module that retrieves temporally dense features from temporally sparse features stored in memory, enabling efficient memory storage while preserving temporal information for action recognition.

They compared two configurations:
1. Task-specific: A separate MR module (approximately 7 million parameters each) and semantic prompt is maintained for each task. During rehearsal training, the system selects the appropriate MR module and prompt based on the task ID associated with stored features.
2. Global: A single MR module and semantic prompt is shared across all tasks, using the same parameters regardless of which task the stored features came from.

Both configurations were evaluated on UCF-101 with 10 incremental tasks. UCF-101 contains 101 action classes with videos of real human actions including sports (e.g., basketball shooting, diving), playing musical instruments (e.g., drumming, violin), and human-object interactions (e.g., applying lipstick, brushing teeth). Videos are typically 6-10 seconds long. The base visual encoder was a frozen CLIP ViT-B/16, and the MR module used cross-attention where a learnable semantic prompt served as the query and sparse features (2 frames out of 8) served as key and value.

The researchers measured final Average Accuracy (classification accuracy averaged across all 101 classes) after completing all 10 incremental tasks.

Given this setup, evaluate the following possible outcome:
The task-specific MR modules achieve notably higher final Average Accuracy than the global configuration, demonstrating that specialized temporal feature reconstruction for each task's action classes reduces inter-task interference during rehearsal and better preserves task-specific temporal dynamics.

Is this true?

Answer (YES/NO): NO